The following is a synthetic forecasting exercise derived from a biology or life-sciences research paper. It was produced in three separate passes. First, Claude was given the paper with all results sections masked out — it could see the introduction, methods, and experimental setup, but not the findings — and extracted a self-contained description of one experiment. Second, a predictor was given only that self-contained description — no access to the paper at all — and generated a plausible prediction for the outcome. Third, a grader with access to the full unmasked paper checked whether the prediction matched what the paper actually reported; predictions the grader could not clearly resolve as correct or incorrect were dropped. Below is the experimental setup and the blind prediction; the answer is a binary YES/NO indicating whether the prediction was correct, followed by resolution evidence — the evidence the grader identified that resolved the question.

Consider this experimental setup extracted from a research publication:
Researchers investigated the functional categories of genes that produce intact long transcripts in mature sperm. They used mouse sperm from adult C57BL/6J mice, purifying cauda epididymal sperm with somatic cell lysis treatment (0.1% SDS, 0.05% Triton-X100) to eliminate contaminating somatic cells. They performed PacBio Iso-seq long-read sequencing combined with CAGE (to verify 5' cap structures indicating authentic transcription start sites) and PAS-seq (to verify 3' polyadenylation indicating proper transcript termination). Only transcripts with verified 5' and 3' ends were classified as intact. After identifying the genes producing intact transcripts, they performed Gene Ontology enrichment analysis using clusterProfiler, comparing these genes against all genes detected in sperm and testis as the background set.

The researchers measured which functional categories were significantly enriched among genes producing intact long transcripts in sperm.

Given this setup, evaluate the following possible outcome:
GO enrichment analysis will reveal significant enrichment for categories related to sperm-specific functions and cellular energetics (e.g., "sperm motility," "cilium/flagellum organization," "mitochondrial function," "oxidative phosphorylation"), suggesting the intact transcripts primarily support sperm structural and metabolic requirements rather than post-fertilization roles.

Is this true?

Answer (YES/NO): NO